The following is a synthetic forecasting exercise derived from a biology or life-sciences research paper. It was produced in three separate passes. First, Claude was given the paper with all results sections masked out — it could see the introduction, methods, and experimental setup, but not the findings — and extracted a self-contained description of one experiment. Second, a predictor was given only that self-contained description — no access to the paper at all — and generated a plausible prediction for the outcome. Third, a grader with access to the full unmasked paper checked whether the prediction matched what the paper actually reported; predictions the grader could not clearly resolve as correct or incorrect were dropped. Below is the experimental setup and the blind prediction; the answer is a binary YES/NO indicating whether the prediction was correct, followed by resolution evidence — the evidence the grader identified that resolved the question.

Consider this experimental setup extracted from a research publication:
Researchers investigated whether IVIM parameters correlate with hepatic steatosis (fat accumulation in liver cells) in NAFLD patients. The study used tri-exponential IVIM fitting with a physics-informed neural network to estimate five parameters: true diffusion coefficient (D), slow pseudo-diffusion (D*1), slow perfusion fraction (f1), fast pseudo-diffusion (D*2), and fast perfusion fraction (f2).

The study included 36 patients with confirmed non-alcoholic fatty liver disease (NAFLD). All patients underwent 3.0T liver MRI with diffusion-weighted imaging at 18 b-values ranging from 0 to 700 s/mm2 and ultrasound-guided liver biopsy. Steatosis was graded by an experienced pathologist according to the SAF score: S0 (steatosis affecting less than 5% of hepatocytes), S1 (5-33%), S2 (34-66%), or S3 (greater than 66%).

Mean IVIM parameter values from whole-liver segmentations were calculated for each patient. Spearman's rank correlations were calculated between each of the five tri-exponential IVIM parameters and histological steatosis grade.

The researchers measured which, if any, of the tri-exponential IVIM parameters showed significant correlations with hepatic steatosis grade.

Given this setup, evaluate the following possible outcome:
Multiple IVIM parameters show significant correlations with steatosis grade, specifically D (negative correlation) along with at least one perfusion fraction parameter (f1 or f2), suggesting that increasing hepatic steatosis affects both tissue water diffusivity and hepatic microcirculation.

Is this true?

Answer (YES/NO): NO